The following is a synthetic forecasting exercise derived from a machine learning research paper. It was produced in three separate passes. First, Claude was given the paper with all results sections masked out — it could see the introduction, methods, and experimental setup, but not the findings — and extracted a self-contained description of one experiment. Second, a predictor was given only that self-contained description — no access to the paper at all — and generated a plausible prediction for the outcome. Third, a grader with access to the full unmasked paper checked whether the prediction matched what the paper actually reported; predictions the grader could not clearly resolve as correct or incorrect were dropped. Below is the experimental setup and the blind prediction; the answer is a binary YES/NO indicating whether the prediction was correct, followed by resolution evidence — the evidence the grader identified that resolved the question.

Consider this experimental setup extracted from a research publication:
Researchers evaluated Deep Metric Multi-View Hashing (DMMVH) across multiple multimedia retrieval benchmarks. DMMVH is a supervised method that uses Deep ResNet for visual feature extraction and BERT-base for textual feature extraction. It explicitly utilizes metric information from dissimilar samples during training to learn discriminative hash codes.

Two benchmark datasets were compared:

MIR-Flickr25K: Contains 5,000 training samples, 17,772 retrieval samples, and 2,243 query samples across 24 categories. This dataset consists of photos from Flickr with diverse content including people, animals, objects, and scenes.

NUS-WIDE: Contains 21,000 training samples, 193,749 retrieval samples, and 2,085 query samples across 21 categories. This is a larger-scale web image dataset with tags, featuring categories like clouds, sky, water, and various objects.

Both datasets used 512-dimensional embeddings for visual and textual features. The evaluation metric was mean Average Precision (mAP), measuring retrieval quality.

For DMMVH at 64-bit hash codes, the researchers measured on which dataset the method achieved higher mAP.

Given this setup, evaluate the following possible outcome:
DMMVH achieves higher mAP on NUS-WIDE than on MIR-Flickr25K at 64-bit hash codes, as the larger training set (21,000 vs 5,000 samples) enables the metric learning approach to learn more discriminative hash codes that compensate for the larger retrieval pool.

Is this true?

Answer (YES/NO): NO